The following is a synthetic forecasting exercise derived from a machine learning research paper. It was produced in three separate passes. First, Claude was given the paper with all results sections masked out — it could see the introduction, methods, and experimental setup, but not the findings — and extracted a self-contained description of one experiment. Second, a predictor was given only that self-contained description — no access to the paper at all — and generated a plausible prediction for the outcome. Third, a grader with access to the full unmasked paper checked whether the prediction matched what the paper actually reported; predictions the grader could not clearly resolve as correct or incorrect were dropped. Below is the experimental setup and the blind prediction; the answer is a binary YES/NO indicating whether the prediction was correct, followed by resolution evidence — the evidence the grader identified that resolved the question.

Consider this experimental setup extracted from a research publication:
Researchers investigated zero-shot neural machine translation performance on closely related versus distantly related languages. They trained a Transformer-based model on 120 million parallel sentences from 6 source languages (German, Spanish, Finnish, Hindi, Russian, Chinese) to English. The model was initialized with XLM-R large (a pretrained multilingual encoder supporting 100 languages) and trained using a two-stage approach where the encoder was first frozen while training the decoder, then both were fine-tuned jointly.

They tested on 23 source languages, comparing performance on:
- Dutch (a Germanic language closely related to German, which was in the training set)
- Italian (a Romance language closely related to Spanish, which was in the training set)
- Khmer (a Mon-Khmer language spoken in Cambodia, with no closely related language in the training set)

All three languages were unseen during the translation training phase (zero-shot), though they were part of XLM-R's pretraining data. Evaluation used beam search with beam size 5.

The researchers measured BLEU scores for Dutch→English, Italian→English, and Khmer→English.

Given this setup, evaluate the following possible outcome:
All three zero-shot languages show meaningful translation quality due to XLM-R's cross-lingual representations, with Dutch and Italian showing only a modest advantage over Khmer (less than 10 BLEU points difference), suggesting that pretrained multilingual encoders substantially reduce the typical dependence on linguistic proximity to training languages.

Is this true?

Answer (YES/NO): NO